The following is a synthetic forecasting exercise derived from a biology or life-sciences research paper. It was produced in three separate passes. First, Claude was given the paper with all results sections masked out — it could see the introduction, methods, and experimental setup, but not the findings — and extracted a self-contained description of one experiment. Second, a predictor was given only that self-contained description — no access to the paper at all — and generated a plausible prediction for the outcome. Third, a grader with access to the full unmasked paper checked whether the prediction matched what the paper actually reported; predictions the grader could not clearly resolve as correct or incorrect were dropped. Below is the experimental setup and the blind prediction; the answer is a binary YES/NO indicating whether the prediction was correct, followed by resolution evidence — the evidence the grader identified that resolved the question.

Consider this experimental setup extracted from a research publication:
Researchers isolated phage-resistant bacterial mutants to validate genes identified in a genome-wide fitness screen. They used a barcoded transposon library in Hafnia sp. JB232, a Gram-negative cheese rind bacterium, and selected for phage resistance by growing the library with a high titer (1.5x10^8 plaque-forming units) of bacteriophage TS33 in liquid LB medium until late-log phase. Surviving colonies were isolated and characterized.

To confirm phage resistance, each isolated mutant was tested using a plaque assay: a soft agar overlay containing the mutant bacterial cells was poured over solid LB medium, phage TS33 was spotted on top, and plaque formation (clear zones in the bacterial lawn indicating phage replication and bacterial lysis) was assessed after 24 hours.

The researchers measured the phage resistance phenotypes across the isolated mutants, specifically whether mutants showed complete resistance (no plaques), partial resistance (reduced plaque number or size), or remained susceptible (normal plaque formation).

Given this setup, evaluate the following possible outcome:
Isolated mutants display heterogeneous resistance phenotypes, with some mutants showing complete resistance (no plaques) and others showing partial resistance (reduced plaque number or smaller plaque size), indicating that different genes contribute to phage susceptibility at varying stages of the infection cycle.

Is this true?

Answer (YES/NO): YES